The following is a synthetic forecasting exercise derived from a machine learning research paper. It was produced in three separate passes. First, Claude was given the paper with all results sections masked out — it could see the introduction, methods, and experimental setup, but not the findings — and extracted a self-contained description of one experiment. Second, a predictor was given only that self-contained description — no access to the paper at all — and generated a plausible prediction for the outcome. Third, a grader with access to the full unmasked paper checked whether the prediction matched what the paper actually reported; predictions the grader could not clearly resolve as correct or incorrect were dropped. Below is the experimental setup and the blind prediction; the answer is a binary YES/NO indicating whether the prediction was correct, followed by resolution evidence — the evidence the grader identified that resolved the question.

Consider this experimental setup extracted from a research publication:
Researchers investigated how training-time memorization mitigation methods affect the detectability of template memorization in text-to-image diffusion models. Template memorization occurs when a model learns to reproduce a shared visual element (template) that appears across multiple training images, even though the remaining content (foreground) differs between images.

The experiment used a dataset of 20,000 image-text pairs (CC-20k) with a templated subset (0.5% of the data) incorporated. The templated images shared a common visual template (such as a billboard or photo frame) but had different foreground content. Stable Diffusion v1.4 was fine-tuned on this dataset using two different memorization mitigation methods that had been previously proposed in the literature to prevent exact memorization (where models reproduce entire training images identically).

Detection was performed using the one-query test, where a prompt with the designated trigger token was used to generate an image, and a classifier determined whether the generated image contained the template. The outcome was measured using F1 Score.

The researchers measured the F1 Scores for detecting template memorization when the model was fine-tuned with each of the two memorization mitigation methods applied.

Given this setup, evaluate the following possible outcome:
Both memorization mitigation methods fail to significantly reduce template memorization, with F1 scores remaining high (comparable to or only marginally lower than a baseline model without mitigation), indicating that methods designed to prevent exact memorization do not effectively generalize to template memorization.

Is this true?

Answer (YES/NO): YES